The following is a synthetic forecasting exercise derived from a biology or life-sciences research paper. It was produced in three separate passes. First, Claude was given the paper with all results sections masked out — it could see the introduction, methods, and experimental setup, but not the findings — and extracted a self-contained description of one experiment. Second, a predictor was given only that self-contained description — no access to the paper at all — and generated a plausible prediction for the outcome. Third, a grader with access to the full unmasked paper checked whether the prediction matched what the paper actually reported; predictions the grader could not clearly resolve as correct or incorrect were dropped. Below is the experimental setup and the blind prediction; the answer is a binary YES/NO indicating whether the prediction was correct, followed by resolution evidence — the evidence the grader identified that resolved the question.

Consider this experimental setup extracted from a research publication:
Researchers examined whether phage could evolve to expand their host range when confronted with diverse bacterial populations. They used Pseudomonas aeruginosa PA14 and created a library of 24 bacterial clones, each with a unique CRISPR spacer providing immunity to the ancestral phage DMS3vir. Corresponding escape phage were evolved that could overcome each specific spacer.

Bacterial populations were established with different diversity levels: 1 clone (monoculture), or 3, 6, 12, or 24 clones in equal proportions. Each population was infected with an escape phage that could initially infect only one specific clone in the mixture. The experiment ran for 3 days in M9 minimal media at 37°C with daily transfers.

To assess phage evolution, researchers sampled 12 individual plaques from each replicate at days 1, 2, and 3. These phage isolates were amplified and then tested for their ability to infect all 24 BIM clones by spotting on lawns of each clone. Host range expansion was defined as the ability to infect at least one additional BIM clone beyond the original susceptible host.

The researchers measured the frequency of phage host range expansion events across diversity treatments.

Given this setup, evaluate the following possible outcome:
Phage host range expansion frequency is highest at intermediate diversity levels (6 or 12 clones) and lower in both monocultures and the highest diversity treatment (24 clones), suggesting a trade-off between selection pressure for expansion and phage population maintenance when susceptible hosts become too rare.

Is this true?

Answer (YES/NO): YES